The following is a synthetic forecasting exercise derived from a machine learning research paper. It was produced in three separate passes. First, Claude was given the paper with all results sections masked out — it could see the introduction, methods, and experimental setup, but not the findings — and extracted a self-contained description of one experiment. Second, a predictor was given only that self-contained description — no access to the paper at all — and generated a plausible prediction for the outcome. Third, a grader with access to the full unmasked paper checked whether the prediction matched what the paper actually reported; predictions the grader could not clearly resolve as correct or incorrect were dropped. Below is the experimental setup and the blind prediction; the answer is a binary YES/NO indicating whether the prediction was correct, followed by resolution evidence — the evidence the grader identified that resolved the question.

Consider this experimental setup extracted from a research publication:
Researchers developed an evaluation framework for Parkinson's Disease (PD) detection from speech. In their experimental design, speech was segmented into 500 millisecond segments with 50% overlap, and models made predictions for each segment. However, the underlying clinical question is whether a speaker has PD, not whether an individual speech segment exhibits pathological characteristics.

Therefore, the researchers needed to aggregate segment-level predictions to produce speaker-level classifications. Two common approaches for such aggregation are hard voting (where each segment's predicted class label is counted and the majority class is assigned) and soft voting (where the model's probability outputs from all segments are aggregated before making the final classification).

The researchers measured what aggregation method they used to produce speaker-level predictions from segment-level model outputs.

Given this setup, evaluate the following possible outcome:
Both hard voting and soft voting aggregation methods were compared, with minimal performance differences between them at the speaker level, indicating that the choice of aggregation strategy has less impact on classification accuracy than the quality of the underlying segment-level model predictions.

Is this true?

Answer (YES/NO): NO